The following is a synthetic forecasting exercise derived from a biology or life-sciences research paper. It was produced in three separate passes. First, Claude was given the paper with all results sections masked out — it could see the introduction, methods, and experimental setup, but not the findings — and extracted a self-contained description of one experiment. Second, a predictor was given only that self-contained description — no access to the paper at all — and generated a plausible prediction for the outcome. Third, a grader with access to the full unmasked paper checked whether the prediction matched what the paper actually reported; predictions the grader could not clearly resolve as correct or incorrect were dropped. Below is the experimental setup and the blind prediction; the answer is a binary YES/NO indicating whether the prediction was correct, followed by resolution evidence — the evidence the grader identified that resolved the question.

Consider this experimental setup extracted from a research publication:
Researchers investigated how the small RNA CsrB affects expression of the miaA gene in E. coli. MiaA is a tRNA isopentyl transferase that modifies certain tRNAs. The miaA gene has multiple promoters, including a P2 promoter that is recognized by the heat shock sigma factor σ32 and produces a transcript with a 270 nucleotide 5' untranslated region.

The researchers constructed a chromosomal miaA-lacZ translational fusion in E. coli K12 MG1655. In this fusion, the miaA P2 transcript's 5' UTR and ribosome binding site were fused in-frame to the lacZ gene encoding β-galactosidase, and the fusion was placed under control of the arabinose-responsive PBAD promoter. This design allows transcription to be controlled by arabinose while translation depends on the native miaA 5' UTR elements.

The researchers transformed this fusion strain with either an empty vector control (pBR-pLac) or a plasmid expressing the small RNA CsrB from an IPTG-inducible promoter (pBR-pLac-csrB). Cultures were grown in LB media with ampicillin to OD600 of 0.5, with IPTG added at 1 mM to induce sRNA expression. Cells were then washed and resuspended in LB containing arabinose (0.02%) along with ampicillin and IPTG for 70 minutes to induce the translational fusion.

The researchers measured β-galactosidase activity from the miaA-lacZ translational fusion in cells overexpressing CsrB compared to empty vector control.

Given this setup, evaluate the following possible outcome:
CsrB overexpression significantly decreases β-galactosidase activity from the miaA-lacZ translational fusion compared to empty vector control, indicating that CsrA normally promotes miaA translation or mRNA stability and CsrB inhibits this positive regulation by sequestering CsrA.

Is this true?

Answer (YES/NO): YES